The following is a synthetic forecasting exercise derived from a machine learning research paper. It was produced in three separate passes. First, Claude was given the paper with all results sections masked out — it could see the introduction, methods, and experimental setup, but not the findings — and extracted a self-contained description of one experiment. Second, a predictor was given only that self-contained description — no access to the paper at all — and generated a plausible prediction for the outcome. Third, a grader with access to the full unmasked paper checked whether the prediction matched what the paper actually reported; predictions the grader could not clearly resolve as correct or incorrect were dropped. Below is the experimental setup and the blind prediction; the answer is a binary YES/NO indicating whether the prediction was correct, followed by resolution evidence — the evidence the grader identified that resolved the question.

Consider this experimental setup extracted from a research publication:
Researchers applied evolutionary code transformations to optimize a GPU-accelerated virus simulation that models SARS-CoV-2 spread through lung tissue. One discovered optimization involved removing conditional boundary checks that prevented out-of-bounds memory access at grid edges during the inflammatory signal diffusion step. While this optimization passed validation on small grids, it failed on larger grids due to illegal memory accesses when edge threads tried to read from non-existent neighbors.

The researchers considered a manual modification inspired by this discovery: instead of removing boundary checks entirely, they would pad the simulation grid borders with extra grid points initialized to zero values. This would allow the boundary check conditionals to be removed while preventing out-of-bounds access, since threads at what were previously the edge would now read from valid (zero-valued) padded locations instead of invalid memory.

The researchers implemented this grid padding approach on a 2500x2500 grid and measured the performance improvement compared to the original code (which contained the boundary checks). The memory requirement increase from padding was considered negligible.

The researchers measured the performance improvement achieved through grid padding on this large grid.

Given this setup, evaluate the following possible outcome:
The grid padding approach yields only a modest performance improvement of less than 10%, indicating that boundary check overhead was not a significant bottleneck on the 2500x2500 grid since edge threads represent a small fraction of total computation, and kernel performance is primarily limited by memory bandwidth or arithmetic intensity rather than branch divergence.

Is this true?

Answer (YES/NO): NO